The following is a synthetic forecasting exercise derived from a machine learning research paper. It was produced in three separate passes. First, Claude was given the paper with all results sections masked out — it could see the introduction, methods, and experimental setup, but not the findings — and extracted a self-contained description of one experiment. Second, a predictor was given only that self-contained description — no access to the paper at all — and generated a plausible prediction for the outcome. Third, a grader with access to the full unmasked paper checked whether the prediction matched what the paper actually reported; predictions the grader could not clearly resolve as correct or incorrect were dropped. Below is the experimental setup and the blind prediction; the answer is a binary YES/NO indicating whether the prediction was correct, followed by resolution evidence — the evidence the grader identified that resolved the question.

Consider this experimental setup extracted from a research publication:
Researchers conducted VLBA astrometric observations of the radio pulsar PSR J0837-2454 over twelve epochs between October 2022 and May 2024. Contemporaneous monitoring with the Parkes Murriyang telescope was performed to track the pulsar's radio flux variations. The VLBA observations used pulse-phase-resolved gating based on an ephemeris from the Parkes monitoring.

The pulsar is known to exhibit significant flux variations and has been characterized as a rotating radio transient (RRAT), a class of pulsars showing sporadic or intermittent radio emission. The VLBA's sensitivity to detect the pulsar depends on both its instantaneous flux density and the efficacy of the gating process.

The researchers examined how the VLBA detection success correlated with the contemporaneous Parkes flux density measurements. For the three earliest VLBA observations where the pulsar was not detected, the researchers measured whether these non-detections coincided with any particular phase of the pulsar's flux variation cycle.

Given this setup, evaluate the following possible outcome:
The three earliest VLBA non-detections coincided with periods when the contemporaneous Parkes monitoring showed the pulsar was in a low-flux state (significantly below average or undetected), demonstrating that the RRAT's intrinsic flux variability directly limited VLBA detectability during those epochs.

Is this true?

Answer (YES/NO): YES